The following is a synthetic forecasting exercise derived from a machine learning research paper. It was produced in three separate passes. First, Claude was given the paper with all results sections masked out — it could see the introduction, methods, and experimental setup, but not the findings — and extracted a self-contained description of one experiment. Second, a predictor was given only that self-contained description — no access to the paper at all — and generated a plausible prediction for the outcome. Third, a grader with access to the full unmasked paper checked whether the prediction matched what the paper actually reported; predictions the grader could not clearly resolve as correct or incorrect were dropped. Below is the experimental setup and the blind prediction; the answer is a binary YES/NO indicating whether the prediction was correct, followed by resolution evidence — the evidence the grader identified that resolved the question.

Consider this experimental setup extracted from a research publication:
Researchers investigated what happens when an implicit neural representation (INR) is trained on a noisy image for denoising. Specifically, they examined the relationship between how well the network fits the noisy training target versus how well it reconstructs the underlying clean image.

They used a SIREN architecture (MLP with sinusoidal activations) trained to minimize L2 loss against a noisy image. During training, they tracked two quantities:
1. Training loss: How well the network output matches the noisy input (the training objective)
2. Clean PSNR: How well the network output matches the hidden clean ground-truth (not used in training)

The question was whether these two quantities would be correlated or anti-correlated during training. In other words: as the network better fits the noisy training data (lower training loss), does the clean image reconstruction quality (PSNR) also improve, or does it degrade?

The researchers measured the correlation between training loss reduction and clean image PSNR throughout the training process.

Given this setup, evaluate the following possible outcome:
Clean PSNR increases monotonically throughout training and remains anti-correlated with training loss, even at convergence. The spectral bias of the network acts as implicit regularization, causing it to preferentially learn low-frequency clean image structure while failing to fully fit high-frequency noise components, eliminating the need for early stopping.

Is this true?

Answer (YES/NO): NO